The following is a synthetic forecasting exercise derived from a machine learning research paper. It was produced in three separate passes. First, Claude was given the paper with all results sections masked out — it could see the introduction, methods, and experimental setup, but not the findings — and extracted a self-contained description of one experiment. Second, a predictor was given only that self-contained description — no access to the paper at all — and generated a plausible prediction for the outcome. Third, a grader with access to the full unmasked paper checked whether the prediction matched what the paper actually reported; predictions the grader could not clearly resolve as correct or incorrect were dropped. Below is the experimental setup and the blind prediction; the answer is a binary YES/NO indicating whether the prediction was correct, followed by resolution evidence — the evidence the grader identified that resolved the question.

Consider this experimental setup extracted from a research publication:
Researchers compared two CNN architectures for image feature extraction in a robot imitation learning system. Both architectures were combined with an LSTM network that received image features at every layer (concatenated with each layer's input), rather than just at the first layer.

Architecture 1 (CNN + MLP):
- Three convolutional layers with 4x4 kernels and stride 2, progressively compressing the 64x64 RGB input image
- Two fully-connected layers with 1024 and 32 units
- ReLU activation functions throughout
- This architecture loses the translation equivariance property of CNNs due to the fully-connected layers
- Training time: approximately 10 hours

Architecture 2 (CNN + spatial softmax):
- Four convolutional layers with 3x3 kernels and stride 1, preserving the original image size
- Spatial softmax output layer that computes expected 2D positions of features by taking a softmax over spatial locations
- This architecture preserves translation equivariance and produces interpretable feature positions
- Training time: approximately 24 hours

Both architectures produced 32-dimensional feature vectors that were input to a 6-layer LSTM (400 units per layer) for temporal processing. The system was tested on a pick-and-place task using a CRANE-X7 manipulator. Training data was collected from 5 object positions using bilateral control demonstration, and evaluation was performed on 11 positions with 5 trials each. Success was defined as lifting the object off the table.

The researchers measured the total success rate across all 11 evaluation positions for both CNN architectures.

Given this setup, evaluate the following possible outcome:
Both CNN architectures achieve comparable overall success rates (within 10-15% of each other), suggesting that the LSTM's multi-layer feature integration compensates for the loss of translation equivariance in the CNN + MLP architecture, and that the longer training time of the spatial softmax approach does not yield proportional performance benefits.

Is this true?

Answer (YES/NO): NO